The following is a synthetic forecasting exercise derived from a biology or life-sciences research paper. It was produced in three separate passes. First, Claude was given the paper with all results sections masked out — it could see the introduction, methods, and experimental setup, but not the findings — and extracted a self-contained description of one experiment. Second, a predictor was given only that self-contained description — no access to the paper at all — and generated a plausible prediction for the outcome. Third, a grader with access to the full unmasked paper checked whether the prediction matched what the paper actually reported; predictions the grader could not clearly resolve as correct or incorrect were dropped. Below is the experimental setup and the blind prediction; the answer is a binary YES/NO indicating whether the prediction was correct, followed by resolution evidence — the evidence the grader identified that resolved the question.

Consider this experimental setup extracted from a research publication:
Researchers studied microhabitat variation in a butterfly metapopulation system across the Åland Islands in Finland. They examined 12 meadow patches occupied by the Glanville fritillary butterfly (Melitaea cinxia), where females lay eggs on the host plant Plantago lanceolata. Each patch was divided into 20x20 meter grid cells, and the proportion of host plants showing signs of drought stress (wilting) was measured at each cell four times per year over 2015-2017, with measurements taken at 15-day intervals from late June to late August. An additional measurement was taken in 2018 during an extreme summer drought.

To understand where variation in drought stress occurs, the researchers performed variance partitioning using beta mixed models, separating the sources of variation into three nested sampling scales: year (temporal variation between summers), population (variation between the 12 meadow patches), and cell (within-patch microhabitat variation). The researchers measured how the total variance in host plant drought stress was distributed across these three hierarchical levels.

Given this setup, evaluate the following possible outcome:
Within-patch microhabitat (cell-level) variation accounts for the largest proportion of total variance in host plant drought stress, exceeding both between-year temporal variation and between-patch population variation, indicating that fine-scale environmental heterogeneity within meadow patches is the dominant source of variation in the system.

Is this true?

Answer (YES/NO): NO